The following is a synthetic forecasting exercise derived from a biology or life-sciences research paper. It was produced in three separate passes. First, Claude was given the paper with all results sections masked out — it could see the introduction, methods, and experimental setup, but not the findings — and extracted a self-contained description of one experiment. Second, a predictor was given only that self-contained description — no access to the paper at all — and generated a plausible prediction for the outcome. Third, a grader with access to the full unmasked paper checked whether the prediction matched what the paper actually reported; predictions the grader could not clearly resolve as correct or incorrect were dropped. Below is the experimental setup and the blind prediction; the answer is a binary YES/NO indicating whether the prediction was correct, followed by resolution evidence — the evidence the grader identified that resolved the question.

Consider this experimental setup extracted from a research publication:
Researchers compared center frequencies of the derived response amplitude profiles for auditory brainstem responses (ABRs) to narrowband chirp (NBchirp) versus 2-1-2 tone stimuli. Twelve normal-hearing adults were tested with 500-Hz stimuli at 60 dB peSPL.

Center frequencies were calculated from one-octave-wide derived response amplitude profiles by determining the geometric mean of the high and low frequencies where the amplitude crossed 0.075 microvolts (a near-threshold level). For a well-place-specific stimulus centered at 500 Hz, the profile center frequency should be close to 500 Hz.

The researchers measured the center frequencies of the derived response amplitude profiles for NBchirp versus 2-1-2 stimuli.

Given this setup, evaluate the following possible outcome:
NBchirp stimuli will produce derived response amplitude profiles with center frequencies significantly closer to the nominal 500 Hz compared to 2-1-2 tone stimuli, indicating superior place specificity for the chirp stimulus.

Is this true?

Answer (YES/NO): NO